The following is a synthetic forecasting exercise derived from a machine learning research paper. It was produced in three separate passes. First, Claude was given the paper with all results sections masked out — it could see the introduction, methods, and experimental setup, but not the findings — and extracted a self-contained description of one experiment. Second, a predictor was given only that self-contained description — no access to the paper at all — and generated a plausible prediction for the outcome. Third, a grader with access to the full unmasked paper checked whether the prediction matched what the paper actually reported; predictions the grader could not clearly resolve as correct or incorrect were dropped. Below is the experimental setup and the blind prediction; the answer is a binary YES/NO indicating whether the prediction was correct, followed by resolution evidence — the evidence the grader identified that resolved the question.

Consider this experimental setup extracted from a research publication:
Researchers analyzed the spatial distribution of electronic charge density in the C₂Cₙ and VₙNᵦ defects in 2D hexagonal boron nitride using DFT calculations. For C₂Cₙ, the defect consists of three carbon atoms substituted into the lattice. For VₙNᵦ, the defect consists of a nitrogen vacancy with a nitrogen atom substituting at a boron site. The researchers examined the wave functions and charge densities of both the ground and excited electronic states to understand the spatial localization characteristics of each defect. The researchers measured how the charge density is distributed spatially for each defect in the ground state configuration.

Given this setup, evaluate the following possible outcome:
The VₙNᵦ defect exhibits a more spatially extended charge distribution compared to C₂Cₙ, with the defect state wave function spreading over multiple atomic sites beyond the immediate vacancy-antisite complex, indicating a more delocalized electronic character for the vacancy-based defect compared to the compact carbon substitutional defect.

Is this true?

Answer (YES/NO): YES